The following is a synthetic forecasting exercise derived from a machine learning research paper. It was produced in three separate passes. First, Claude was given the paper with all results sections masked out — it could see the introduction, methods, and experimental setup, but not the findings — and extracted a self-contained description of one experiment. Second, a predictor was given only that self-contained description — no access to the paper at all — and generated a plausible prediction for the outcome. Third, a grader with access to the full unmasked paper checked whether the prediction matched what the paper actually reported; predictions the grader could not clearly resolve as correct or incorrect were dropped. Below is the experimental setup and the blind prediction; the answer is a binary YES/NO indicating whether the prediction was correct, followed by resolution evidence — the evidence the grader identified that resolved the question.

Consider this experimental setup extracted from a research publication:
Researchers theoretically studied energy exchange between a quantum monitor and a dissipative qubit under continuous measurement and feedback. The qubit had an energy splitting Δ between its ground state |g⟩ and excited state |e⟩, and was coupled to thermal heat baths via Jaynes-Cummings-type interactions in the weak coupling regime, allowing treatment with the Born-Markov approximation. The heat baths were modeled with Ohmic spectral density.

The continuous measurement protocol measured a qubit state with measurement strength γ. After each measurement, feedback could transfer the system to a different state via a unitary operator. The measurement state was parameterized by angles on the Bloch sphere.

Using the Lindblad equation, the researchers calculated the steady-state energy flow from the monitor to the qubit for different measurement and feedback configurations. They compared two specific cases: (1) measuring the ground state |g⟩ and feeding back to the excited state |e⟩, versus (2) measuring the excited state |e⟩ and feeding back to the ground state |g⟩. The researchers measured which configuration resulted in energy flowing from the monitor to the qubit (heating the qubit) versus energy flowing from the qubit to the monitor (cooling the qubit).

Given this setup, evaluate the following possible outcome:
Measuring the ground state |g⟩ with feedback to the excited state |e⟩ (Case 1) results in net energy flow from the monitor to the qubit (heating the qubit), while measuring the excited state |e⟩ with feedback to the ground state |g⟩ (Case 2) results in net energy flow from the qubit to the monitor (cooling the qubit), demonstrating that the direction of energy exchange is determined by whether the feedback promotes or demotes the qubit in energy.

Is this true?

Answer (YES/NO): YES